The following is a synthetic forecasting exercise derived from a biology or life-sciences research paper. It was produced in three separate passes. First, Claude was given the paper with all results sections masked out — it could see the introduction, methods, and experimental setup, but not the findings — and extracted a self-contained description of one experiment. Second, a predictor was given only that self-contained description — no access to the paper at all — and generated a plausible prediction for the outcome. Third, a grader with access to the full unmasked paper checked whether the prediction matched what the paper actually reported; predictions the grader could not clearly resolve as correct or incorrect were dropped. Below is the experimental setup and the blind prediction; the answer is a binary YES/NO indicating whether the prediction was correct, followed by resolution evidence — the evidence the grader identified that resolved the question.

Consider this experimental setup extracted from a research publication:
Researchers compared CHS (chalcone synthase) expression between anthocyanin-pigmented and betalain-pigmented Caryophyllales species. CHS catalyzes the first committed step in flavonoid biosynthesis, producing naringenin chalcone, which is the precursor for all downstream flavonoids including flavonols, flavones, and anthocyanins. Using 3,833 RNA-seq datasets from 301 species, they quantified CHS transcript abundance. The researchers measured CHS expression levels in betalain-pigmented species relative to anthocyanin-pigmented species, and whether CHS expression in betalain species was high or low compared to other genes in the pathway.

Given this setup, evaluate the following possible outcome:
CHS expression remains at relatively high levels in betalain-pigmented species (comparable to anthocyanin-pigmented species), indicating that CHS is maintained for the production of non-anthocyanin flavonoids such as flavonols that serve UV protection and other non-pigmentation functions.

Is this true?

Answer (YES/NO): NO